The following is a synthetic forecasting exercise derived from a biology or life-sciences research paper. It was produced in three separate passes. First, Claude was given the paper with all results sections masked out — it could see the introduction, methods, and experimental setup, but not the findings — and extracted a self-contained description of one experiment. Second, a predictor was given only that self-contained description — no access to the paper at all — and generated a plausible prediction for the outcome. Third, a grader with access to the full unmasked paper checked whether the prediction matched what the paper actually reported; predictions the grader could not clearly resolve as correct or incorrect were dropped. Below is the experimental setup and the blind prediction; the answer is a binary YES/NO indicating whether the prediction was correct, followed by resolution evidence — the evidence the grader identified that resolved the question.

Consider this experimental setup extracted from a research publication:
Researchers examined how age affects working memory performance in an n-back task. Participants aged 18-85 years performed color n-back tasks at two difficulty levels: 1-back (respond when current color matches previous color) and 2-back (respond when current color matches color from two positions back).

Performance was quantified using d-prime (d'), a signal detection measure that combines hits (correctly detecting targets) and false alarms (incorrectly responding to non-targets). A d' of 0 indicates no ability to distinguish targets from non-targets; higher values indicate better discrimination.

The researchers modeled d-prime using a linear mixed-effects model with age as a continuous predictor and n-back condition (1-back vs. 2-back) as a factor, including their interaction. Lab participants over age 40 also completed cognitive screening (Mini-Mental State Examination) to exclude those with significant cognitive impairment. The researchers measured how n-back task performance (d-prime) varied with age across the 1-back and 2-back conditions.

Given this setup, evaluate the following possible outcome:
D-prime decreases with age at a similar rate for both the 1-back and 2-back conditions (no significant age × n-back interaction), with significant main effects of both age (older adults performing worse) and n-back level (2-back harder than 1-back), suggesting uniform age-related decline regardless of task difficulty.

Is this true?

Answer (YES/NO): NO